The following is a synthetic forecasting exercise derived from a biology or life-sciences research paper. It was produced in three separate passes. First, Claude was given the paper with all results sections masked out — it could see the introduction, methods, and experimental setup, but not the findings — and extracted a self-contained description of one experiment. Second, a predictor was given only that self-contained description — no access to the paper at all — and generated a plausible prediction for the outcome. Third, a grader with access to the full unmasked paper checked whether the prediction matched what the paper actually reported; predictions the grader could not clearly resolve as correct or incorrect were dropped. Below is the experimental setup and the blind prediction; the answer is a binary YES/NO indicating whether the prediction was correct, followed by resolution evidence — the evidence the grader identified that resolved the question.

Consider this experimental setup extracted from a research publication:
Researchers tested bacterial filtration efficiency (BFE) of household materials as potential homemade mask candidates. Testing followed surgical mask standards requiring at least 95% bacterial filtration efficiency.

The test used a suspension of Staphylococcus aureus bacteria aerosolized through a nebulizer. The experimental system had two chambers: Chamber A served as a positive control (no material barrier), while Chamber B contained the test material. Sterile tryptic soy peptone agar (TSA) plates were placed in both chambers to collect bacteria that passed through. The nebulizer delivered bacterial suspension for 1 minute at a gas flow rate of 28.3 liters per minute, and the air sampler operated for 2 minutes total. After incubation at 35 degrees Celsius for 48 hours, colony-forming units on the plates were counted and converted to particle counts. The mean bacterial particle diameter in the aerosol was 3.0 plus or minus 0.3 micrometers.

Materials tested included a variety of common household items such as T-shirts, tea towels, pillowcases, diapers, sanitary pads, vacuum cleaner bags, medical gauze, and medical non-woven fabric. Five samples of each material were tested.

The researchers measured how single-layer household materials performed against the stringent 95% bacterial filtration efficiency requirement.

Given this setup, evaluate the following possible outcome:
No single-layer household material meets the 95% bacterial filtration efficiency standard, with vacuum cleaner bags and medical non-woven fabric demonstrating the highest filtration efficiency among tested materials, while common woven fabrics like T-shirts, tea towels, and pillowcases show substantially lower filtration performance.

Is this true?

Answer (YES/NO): NO